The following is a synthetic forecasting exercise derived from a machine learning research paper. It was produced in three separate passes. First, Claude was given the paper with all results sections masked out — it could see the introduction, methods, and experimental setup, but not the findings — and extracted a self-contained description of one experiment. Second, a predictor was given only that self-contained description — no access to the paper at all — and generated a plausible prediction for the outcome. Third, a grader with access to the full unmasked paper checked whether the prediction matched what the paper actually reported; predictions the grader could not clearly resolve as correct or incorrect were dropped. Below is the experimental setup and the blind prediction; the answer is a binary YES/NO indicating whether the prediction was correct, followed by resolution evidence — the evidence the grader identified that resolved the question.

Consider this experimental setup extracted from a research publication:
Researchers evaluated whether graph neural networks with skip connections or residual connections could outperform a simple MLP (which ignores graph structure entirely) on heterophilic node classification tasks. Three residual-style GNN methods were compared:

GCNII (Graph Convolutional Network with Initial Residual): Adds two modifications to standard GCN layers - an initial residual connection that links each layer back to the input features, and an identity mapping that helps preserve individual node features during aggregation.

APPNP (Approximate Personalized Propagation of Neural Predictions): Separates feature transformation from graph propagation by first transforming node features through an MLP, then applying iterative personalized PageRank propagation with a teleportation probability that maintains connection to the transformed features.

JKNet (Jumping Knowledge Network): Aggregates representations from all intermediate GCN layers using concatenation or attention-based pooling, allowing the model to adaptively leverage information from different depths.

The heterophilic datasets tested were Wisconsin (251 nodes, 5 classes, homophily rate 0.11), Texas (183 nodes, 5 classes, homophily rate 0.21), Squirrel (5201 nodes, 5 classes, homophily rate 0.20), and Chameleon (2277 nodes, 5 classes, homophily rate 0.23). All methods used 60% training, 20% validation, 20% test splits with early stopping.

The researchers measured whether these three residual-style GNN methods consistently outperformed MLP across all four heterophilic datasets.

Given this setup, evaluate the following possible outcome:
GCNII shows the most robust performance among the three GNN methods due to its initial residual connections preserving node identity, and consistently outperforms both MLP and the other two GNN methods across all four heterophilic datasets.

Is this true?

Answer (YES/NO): NO